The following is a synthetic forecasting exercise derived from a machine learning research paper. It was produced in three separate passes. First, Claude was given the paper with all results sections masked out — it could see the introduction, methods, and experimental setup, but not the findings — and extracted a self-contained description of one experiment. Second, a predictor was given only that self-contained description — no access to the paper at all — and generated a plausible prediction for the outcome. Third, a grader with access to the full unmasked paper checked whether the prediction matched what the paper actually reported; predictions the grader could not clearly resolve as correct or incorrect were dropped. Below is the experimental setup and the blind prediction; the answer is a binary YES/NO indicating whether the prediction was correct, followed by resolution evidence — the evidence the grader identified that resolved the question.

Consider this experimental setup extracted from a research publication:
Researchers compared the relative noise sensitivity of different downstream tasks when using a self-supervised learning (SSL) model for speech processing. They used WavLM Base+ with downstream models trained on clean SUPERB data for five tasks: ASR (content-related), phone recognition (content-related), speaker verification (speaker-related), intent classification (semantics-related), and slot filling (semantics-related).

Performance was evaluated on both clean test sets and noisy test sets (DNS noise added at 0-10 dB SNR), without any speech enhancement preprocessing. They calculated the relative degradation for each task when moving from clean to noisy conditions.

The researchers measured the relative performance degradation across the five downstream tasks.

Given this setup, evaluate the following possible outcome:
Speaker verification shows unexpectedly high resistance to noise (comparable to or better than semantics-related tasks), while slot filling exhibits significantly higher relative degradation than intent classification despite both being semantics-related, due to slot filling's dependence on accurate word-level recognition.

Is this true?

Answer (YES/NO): NO